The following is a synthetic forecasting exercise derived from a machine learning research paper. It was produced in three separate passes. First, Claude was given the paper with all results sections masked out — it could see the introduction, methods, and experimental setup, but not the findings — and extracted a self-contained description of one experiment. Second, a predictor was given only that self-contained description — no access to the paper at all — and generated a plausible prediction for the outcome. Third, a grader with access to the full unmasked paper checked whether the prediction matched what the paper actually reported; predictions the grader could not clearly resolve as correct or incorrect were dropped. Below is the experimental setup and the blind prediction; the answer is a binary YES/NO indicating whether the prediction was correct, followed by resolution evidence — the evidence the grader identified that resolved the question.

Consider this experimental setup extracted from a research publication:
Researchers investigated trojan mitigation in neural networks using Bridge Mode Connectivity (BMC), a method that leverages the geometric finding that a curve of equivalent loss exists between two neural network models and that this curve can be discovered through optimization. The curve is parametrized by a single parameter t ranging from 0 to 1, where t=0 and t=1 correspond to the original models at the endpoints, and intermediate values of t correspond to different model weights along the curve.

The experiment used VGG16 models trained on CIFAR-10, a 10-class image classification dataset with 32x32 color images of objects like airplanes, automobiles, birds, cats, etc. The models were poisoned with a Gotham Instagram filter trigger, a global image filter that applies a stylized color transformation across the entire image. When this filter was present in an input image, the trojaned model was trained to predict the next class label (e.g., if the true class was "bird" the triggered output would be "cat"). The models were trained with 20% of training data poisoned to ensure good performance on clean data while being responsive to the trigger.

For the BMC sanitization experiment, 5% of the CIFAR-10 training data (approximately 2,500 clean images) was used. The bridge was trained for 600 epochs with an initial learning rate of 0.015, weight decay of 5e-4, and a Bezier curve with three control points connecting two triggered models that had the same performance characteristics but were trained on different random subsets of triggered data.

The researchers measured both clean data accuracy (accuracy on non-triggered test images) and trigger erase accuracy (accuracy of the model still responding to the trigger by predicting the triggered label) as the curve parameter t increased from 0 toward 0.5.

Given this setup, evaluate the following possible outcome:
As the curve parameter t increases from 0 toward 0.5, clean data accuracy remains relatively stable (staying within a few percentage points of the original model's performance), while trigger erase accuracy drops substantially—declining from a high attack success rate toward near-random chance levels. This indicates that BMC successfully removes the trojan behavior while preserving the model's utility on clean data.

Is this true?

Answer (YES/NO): NO